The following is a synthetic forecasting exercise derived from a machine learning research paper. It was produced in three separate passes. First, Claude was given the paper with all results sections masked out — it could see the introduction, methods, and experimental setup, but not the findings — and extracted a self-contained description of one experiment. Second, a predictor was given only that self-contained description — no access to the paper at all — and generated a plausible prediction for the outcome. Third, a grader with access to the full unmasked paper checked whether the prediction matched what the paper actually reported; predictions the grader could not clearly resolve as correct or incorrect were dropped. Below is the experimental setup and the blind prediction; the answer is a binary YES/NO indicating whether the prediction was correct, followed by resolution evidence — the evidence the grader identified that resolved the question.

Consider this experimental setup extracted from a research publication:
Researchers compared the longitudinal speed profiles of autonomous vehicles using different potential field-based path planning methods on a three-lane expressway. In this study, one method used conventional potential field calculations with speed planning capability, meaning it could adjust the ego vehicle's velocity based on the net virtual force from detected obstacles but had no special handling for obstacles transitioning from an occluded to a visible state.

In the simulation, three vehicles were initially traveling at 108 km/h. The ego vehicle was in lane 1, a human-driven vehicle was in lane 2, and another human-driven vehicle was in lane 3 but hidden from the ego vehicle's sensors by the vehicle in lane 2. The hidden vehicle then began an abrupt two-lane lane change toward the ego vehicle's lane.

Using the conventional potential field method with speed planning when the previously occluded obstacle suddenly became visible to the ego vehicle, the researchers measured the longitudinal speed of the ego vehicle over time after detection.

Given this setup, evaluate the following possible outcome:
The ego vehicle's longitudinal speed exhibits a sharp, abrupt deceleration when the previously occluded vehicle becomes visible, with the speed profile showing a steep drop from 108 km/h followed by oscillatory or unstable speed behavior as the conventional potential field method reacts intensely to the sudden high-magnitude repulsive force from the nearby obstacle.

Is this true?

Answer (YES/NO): NO